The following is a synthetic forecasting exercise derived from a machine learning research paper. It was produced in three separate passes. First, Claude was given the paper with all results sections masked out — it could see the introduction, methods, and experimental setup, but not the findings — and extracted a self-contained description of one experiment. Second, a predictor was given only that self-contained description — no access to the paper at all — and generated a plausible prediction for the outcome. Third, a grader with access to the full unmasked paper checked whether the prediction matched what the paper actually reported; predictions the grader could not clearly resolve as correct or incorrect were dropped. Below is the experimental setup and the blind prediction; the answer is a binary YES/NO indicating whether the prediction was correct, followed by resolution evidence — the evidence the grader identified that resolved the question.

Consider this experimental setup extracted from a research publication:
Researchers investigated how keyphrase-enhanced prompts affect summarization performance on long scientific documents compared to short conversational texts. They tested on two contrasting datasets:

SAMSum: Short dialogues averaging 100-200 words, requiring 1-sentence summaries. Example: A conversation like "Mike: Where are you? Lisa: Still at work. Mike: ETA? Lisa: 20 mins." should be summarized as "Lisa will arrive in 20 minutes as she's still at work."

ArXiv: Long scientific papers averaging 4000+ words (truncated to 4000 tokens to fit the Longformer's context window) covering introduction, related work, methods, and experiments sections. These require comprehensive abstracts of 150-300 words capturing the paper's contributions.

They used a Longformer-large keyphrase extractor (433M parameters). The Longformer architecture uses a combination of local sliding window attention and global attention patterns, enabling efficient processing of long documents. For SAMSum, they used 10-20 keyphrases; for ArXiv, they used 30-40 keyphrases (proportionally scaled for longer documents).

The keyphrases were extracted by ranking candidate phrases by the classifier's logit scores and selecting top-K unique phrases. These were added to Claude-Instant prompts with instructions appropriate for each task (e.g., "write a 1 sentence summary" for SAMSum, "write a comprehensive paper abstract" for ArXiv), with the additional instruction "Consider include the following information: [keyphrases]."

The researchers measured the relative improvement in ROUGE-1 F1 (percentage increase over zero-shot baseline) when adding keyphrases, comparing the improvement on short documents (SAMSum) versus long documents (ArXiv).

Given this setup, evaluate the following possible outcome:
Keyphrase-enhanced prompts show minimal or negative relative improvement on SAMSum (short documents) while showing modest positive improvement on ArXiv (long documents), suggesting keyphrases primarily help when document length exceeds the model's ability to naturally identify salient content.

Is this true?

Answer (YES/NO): NO